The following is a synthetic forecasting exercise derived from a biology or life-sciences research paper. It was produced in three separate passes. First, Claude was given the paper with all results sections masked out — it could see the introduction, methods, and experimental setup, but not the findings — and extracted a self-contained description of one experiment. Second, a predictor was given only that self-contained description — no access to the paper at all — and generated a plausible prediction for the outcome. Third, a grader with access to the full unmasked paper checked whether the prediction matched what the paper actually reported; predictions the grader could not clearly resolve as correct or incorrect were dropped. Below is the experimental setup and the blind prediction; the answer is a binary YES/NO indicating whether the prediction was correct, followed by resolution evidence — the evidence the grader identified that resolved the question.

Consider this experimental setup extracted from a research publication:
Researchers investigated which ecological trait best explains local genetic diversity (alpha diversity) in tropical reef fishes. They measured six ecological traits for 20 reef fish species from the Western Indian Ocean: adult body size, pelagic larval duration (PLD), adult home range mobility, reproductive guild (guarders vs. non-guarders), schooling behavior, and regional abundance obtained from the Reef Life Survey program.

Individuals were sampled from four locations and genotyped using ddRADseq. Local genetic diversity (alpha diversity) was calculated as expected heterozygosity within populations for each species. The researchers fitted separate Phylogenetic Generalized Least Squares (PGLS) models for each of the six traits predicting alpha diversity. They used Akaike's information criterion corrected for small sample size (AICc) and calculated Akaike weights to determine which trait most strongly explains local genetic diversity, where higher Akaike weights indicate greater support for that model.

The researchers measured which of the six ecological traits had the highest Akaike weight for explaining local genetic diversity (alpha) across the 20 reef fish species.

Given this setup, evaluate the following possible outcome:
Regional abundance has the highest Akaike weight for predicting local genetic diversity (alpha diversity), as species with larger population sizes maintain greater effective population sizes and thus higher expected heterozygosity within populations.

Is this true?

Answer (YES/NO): NO